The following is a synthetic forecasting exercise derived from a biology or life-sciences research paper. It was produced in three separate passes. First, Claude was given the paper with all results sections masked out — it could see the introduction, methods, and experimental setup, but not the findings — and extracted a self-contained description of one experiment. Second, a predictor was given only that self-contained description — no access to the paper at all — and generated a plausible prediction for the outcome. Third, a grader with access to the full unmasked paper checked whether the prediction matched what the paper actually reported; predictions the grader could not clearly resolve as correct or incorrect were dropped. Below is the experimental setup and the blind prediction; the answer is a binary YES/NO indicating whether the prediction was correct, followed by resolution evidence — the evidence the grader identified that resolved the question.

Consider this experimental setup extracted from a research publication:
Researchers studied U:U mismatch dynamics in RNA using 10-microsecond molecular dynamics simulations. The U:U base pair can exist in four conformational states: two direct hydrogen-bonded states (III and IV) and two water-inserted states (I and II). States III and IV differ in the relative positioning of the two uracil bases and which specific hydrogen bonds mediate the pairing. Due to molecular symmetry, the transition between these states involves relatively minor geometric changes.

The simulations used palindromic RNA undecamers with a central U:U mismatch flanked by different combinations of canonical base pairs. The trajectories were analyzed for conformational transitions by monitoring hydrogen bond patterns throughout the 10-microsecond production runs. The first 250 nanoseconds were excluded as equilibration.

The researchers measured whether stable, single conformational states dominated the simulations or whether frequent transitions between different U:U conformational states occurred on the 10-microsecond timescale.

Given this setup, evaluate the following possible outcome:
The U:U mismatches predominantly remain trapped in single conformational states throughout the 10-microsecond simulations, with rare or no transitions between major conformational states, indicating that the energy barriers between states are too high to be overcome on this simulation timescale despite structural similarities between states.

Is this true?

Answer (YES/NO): NO